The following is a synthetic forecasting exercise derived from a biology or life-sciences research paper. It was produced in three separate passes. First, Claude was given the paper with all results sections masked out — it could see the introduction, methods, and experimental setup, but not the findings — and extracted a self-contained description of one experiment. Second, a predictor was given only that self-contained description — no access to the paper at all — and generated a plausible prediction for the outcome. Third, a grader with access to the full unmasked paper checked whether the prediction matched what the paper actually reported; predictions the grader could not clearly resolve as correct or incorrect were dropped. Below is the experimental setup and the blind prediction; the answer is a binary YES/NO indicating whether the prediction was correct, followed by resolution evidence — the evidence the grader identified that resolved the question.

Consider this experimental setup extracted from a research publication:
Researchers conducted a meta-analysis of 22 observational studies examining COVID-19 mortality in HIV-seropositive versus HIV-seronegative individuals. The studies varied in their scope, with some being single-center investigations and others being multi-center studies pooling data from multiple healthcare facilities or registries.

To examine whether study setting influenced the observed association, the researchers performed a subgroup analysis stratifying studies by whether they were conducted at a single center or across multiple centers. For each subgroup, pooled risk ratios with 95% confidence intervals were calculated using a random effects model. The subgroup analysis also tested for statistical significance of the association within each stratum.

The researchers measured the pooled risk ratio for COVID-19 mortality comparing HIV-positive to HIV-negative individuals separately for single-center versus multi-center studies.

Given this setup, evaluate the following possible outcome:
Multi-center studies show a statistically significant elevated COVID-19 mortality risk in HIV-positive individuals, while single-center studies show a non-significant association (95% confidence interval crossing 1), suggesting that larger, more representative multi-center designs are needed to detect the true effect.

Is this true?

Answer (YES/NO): YES